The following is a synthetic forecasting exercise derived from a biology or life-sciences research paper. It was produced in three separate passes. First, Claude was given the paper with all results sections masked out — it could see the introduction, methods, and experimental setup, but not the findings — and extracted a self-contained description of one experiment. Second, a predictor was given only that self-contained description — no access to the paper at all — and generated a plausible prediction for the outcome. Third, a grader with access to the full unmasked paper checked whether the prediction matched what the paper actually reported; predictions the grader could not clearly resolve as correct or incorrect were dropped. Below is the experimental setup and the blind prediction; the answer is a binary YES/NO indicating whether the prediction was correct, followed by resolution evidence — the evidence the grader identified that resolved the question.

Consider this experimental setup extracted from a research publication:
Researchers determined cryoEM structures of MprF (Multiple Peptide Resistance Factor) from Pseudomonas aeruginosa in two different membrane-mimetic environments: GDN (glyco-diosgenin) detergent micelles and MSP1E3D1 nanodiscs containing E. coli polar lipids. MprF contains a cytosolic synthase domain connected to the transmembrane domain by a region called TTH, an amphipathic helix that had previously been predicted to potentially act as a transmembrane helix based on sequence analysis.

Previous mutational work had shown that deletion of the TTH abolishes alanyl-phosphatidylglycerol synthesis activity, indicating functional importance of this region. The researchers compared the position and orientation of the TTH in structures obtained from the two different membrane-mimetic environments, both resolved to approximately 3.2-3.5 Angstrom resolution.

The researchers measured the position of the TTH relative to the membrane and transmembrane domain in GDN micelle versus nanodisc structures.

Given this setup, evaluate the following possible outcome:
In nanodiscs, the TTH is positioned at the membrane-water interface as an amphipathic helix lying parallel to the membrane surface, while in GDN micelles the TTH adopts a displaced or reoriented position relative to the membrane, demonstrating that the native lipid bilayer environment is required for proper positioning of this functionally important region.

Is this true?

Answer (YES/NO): NO